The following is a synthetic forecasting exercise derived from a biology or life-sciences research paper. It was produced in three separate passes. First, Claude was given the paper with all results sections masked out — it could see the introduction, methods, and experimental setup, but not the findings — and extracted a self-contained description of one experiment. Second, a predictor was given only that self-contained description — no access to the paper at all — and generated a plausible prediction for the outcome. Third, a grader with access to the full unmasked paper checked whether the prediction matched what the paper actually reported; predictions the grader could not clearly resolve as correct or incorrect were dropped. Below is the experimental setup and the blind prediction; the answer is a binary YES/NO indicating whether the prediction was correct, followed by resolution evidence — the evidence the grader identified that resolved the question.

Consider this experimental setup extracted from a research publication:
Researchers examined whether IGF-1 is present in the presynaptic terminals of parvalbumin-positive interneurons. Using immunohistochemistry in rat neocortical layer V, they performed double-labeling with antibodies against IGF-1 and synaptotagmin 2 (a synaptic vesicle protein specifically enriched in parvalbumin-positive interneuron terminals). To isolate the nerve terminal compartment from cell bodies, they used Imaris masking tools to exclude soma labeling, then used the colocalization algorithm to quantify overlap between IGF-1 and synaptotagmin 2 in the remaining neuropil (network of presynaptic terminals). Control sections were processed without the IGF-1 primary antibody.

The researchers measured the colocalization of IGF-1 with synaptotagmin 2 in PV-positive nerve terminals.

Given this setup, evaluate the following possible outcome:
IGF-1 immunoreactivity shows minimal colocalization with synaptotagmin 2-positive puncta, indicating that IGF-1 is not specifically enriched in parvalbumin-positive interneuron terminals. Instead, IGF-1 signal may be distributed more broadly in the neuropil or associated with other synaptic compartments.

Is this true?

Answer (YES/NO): YES